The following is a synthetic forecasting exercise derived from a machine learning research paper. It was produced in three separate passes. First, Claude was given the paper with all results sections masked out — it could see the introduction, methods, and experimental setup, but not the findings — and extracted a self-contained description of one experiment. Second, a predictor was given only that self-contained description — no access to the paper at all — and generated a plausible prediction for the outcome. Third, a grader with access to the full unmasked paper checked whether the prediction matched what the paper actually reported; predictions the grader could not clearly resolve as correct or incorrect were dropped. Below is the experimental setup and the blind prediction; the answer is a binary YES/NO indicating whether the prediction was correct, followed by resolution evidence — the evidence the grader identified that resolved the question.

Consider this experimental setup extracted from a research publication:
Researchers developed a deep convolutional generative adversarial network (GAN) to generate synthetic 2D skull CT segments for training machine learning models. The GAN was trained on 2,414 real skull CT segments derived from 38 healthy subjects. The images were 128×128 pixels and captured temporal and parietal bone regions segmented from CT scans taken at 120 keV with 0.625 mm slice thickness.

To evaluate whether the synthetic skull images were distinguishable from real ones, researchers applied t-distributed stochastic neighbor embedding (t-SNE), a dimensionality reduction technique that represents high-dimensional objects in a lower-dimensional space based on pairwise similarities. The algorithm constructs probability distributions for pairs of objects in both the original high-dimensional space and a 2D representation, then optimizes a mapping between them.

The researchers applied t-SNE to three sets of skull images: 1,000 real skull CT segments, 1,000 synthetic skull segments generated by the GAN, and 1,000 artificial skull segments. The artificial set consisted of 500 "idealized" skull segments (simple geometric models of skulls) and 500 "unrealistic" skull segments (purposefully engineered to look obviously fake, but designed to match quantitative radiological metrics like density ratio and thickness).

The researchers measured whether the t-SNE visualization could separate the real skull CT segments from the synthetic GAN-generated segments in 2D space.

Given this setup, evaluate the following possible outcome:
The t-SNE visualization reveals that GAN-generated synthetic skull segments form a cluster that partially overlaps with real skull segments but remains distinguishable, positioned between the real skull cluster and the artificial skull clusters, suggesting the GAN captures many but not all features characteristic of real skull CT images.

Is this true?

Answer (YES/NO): NO